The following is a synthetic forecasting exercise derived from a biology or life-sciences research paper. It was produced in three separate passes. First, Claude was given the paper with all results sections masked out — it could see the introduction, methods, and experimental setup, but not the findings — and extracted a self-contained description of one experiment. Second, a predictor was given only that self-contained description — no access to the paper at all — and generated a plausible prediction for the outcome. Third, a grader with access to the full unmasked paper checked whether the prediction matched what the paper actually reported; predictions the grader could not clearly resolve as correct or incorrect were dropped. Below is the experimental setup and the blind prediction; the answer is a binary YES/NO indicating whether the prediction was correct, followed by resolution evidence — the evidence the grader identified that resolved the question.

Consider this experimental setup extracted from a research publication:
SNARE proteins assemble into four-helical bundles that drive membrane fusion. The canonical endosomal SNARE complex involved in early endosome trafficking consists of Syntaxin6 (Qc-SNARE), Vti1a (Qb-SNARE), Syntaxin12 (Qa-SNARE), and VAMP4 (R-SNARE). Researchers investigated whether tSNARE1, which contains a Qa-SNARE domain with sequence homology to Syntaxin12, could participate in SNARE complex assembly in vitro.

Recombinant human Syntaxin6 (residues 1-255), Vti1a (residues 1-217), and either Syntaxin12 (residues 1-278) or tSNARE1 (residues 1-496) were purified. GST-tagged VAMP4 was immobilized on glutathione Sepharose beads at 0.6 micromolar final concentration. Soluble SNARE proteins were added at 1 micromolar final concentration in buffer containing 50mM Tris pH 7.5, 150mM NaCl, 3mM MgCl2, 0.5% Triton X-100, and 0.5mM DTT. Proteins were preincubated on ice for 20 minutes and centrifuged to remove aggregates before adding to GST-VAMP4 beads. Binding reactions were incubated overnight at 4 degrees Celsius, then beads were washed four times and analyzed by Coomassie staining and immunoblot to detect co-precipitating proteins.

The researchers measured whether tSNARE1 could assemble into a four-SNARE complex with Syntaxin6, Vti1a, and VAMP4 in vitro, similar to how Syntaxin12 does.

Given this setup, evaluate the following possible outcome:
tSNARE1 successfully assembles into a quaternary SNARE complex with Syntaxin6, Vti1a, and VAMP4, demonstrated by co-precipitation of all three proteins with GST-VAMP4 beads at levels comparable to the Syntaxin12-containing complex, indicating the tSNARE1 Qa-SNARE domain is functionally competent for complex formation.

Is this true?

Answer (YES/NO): NO